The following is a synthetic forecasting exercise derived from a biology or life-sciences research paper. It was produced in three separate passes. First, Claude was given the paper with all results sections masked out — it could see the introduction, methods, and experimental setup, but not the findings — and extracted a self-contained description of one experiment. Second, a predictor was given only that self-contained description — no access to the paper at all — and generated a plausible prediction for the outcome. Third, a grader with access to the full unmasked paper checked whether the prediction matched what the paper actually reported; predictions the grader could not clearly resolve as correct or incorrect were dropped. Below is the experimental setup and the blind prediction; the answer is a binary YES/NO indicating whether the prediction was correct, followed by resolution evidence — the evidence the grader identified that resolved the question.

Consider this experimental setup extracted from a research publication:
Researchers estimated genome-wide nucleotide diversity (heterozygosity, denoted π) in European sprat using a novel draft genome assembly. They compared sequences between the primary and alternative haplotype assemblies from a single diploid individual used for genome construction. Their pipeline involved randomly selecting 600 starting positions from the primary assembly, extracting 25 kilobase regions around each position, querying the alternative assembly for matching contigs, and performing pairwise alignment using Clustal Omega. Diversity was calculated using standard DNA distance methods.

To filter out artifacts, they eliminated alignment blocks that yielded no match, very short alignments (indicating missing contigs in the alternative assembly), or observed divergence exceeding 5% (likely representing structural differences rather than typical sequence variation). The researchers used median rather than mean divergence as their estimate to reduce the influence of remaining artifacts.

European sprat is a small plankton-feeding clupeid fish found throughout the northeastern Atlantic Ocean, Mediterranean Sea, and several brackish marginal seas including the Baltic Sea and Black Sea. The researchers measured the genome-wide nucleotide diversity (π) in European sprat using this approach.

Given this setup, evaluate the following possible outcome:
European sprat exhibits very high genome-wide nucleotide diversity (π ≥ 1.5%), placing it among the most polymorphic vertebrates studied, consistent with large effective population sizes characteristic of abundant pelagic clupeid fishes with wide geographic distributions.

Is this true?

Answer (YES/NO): NO